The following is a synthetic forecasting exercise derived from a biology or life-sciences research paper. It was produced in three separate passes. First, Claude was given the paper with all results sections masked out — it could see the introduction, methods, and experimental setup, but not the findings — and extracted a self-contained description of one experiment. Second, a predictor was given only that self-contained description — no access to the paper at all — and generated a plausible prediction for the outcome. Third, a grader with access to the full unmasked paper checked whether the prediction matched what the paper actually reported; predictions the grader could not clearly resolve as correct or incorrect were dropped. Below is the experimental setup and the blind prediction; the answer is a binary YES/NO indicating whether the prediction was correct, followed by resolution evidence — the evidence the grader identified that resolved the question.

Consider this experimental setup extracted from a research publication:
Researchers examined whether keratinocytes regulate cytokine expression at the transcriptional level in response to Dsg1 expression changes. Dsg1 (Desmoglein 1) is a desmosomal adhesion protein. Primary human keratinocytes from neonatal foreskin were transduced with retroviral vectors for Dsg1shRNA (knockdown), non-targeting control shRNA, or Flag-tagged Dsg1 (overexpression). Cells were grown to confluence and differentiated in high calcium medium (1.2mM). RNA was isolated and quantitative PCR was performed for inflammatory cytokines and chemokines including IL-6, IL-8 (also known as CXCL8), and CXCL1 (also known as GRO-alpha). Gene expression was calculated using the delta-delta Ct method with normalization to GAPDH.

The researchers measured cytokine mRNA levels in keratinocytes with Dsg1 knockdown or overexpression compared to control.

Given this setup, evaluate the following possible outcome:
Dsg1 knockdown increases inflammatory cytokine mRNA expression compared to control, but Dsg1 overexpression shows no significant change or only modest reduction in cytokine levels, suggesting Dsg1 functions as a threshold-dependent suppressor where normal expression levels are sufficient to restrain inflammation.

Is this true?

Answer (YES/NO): YES